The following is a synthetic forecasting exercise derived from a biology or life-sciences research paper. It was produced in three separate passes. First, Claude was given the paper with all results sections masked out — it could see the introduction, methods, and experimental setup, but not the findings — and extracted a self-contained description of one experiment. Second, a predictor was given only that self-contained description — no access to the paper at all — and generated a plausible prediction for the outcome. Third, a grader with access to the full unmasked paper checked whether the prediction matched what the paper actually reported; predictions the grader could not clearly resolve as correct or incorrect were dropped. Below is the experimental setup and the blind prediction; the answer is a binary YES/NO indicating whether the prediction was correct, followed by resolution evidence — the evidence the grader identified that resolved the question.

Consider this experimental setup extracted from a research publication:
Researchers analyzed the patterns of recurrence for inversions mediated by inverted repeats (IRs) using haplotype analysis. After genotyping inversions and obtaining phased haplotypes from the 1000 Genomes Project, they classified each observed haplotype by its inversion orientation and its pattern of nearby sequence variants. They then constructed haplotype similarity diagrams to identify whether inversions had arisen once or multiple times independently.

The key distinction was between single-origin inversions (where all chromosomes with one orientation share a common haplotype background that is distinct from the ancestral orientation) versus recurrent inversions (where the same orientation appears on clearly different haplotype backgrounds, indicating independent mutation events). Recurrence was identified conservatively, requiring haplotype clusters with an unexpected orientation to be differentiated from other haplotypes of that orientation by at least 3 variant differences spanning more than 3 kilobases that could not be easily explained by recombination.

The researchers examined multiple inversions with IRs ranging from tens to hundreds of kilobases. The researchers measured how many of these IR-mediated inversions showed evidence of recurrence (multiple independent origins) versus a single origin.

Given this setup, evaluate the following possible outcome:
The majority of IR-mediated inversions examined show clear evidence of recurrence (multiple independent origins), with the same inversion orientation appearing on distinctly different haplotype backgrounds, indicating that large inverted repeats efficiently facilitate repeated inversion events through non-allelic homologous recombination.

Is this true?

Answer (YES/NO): YES